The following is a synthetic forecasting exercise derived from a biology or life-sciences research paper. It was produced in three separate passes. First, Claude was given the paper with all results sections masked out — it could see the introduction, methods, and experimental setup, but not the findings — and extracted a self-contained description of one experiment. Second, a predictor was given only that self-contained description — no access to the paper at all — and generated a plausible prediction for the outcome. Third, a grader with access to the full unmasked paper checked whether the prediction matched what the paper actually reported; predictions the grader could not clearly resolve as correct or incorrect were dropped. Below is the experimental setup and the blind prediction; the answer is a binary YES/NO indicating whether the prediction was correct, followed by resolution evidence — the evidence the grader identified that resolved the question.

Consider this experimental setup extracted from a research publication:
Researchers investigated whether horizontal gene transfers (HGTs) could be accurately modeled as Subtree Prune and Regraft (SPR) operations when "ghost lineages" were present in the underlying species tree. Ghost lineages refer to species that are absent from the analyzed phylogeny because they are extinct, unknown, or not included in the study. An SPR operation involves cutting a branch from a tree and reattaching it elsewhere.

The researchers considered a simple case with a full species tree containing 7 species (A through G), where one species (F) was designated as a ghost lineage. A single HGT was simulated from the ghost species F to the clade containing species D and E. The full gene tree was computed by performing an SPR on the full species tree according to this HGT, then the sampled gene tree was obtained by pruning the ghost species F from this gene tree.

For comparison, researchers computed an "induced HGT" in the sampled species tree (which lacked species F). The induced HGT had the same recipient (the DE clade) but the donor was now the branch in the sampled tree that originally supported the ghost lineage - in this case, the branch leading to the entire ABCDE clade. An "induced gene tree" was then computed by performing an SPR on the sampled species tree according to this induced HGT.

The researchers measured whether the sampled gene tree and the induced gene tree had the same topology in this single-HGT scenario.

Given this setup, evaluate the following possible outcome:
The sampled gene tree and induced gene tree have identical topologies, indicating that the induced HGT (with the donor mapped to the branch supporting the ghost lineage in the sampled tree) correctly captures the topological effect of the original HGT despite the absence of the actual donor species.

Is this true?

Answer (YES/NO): YES